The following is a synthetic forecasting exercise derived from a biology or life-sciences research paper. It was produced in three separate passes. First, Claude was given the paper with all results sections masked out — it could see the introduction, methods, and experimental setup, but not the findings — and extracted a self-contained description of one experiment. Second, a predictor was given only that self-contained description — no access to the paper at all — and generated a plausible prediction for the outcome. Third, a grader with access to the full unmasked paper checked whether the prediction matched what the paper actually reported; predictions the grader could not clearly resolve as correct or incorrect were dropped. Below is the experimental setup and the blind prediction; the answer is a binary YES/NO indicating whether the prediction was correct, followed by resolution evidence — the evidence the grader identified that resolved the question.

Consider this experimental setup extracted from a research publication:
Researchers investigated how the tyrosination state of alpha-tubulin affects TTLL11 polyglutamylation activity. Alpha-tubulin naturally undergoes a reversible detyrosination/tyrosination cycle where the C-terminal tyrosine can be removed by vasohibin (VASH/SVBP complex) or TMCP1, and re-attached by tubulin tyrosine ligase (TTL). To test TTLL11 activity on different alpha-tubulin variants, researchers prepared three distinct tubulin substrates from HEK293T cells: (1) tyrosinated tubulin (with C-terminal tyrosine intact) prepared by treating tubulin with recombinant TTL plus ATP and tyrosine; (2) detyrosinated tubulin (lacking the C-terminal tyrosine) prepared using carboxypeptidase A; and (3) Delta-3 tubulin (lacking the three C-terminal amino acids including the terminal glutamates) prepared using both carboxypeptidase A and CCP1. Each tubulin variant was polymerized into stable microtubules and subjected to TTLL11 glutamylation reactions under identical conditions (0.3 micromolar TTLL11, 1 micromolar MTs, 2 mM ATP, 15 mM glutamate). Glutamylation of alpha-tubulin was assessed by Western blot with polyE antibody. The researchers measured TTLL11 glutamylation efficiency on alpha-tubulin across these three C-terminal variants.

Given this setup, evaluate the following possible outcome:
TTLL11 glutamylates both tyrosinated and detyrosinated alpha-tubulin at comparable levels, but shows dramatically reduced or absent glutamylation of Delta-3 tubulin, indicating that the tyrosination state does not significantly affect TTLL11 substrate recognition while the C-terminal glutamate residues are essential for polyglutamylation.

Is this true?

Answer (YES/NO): NO